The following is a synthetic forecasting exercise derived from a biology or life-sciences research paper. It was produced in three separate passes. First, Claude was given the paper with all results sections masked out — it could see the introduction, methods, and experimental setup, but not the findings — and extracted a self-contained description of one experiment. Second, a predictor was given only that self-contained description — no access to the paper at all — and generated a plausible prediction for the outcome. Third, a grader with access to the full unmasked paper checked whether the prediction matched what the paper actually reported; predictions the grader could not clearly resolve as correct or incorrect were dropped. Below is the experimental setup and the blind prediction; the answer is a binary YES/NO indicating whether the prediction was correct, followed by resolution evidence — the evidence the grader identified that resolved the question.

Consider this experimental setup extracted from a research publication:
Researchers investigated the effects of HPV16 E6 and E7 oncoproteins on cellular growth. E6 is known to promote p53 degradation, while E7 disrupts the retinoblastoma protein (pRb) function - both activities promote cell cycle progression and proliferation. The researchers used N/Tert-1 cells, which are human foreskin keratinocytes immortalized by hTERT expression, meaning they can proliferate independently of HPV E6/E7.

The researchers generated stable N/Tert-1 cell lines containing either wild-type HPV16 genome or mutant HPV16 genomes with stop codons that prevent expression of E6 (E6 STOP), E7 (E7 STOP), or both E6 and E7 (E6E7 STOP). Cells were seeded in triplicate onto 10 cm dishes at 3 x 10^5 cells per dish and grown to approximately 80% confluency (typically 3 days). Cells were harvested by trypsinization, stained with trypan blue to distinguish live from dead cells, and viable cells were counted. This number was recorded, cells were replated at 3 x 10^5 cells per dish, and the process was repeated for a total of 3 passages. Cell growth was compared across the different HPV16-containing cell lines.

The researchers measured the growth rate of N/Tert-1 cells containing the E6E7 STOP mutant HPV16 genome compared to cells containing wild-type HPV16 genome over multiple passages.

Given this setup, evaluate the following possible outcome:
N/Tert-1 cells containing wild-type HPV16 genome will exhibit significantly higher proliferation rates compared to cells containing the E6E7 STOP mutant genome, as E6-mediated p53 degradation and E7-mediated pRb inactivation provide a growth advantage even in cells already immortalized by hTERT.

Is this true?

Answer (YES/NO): YES